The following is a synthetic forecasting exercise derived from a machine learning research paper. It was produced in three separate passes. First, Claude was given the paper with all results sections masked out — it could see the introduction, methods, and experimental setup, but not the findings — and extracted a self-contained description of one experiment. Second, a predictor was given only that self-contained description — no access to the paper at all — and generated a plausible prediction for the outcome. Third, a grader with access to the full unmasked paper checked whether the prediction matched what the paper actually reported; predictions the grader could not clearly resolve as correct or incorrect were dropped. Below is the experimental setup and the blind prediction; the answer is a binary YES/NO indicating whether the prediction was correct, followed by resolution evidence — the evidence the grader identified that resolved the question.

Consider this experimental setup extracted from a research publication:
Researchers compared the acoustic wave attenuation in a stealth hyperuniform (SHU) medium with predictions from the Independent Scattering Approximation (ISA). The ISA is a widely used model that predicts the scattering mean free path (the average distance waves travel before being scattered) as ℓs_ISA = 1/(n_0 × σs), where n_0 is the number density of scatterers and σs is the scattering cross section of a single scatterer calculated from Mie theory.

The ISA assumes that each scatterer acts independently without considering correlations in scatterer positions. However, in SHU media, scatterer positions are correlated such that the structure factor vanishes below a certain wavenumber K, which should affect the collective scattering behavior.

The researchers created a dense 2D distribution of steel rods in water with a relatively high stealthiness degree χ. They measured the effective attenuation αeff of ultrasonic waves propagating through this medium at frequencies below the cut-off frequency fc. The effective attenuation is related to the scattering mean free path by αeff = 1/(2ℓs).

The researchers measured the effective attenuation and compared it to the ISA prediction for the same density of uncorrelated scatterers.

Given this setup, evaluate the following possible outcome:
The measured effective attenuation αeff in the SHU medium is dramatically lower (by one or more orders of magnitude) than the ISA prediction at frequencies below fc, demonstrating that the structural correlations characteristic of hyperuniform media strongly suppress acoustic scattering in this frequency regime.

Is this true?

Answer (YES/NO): YES